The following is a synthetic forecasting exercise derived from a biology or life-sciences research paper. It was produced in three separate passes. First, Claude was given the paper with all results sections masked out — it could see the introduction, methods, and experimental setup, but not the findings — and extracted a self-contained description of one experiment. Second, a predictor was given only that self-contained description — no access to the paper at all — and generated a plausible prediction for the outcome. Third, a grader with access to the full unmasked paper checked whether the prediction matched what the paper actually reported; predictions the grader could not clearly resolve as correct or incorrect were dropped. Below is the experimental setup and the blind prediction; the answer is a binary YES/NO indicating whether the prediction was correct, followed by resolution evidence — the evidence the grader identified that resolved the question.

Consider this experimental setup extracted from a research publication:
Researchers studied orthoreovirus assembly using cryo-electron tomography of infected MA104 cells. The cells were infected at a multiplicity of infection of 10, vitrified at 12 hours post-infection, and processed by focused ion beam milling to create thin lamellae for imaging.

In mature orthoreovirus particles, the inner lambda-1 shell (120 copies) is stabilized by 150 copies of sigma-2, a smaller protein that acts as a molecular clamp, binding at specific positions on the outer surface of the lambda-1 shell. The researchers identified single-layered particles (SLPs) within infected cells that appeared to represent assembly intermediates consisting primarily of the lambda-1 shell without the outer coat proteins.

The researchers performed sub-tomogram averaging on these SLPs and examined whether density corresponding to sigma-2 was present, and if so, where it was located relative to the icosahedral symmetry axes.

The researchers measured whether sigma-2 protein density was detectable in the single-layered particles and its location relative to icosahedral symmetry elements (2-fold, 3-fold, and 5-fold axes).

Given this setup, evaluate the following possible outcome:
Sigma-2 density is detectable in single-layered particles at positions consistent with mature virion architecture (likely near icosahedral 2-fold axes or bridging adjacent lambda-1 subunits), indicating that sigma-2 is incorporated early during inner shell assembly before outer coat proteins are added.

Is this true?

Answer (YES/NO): NO